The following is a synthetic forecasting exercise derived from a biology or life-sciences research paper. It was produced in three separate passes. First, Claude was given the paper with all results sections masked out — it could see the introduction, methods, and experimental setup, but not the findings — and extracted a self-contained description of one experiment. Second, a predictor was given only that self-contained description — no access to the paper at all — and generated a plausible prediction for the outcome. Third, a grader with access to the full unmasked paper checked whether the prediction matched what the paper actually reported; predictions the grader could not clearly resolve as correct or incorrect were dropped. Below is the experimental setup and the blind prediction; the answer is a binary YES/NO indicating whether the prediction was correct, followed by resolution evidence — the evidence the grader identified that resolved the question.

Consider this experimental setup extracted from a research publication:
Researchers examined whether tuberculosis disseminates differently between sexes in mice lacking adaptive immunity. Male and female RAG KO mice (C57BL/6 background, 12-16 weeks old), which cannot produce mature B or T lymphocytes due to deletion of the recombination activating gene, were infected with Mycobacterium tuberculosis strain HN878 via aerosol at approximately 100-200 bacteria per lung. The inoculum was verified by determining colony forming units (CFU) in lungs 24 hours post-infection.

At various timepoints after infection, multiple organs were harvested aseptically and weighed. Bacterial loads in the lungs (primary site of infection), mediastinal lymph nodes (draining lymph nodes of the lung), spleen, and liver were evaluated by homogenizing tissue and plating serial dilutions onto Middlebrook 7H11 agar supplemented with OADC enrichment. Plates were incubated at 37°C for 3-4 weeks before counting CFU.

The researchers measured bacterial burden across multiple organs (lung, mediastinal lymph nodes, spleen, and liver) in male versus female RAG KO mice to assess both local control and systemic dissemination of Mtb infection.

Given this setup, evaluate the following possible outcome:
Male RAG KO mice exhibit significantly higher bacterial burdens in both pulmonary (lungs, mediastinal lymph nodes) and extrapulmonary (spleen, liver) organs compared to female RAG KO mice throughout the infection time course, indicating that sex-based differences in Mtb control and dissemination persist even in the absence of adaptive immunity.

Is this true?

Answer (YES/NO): NO